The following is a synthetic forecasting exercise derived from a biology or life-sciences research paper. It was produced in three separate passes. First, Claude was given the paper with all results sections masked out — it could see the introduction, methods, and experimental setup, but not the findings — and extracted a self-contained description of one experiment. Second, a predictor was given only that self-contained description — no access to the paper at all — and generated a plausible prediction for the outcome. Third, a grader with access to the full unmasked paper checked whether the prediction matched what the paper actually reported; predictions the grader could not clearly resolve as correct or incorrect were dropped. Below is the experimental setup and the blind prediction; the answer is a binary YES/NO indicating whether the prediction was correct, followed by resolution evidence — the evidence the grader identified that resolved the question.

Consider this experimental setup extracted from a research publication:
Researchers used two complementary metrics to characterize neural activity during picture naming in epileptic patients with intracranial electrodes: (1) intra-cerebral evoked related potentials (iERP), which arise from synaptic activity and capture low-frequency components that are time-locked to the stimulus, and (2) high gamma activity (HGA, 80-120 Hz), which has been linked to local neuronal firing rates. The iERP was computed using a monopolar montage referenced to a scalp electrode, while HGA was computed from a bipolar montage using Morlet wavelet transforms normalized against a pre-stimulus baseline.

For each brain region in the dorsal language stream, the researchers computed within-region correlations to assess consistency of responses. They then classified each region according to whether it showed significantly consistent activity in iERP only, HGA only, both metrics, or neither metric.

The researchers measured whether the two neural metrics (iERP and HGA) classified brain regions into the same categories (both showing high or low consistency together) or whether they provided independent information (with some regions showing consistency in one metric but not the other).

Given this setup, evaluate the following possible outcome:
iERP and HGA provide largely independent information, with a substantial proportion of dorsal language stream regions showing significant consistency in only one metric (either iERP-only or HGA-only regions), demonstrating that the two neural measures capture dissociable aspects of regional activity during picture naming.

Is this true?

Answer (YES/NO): YES